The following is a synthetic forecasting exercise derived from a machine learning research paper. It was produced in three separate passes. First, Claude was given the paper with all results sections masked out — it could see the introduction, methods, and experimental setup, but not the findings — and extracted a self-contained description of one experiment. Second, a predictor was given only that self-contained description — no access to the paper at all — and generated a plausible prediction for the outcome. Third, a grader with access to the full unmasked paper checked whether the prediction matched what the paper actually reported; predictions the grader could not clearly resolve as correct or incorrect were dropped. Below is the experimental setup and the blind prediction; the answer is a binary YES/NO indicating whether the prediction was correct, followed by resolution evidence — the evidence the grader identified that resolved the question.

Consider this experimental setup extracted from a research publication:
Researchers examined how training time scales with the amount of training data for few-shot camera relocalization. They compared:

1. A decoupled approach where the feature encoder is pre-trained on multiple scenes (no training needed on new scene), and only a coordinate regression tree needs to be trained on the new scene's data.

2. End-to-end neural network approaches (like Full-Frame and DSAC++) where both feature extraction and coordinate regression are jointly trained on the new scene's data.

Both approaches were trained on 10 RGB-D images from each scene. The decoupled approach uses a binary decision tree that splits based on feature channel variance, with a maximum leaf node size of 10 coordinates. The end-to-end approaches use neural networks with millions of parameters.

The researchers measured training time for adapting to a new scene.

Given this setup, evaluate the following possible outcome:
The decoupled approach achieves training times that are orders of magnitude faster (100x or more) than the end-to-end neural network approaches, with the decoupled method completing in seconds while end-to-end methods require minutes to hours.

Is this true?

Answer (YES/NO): NO